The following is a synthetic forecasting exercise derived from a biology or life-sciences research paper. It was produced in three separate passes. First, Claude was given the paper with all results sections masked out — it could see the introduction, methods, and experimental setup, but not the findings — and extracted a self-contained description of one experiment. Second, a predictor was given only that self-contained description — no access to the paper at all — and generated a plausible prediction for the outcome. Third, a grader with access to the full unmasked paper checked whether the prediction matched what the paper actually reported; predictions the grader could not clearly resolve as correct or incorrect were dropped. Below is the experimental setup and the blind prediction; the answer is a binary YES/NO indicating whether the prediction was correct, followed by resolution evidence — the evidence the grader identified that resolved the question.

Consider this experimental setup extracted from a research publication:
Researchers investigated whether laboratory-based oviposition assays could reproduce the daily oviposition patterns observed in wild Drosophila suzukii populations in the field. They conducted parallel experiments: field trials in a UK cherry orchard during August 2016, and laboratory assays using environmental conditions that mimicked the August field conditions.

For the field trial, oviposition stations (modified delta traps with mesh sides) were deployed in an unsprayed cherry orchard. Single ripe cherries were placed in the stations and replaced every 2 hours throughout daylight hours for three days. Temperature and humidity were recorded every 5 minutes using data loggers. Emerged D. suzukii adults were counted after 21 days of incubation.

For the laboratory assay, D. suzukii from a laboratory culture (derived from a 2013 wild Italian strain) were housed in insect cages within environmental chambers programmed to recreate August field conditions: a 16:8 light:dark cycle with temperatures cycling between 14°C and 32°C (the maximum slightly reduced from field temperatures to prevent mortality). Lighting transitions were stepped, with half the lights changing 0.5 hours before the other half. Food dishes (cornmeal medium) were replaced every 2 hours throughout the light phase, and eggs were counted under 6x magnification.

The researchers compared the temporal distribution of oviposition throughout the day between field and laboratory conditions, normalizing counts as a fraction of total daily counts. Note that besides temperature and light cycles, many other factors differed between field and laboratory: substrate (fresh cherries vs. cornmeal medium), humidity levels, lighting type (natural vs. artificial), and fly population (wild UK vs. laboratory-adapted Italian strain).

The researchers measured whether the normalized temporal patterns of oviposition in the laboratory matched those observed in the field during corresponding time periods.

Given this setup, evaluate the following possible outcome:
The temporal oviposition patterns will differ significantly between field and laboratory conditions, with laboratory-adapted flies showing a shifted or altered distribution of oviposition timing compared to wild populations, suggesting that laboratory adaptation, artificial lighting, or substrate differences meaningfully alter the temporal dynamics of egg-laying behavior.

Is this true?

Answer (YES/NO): NO